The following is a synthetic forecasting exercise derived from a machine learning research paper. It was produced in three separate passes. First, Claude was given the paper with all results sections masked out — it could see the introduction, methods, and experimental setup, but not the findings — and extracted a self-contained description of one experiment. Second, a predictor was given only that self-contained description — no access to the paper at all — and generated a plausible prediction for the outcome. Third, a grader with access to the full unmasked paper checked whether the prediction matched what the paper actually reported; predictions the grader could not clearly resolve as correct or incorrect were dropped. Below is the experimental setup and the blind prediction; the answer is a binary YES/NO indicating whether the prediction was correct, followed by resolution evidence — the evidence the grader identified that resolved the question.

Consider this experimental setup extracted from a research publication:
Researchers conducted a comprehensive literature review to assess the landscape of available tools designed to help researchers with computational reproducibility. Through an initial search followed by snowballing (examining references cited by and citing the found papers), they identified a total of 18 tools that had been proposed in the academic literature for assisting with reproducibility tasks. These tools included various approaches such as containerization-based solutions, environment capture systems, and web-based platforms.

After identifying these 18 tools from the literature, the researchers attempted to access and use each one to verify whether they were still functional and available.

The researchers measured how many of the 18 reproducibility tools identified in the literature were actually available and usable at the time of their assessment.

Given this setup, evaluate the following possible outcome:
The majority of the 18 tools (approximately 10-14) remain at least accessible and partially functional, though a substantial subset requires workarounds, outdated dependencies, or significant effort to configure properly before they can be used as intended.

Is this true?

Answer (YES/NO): NO